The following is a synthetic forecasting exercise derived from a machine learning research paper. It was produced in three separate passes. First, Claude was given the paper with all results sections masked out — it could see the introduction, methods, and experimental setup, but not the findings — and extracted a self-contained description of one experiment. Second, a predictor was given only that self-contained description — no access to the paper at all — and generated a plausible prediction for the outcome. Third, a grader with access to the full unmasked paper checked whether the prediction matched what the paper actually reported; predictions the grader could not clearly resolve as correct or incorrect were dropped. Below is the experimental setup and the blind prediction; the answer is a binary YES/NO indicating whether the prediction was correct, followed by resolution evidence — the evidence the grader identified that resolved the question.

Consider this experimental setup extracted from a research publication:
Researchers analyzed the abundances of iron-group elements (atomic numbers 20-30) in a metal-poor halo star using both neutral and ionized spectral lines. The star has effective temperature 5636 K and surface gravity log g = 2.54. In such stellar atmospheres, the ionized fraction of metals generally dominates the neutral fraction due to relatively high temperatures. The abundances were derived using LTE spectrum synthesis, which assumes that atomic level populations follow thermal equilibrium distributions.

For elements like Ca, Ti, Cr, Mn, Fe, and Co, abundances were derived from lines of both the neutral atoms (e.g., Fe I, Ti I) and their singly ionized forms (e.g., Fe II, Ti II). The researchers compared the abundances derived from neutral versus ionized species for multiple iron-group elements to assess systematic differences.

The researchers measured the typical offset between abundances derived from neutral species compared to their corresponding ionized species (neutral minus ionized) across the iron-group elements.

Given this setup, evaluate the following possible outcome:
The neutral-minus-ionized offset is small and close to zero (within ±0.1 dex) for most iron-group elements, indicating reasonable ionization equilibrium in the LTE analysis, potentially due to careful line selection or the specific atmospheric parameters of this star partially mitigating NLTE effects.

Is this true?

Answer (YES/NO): NO